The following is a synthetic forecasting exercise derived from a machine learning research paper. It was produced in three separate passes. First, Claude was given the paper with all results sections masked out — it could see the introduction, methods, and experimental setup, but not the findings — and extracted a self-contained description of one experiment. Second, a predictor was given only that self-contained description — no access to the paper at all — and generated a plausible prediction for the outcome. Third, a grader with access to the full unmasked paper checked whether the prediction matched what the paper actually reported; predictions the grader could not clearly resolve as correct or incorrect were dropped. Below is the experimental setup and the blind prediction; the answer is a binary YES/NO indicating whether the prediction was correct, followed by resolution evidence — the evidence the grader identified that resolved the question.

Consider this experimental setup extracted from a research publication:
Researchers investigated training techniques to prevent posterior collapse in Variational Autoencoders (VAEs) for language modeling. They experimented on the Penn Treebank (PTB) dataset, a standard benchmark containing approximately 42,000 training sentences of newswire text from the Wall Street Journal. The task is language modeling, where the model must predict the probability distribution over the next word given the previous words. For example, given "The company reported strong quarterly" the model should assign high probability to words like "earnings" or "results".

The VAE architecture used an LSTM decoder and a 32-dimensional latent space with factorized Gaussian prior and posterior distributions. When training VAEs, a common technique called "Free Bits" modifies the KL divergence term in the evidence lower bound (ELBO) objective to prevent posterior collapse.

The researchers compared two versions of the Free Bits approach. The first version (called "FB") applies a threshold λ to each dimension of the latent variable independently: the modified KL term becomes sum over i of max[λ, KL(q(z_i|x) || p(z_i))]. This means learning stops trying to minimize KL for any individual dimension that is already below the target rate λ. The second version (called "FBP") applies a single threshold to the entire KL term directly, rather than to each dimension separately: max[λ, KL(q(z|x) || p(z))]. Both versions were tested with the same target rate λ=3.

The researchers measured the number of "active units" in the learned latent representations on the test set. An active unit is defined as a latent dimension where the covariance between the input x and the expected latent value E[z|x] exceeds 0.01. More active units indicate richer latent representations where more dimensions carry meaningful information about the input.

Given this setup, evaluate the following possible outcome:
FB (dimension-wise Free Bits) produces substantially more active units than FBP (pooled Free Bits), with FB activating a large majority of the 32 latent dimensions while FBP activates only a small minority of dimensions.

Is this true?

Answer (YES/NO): YES